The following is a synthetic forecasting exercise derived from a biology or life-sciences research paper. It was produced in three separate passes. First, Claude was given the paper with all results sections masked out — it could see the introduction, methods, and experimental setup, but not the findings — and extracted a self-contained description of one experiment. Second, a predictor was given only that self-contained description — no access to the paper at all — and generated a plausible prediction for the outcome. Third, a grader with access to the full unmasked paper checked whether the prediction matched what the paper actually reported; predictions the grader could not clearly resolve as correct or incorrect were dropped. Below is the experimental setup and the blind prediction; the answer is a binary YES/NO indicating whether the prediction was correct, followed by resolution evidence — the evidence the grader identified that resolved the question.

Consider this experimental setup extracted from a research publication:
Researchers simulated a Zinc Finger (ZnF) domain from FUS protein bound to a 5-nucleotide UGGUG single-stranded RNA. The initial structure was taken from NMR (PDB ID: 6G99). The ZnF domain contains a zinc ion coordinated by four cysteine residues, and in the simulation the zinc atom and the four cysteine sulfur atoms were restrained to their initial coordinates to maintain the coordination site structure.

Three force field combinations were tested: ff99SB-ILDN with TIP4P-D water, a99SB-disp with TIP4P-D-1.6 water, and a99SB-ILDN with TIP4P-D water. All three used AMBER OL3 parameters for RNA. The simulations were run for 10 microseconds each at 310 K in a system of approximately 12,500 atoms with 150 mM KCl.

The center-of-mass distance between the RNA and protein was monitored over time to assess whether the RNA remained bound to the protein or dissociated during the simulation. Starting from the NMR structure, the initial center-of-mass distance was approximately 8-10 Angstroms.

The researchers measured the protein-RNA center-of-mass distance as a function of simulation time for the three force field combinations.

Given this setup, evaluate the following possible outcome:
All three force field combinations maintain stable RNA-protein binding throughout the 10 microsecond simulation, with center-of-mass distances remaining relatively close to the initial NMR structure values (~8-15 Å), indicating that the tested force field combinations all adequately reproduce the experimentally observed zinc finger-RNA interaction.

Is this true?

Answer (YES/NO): NO